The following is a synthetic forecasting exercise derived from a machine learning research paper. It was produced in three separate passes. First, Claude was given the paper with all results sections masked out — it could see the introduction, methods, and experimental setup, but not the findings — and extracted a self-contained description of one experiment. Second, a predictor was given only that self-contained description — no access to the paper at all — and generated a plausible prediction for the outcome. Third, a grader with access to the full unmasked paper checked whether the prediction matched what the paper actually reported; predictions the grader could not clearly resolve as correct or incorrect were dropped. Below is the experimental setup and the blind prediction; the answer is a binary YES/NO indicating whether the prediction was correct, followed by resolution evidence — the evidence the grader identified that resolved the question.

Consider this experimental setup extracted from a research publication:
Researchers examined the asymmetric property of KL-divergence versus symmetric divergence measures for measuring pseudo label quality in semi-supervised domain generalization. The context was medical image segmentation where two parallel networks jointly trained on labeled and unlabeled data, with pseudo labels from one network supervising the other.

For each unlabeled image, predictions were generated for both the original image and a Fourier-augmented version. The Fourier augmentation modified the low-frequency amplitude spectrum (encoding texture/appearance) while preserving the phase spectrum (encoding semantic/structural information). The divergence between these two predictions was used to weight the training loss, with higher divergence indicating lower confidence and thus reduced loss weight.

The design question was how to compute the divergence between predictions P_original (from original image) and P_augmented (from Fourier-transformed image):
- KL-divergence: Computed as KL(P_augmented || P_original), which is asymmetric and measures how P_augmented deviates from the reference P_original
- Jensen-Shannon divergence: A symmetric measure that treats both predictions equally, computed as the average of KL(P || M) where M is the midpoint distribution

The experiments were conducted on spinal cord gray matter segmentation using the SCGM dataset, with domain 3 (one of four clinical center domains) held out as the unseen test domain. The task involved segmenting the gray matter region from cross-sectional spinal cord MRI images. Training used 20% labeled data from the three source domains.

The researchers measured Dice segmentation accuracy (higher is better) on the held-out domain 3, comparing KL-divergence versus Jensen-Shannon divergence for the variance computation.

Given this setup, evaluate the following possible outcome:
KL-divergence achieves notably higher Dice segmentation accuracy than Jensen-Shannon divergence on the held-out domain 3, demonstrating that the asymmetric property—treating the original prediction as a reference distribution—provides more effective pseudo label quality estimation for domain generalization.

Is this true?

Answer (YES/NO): YES